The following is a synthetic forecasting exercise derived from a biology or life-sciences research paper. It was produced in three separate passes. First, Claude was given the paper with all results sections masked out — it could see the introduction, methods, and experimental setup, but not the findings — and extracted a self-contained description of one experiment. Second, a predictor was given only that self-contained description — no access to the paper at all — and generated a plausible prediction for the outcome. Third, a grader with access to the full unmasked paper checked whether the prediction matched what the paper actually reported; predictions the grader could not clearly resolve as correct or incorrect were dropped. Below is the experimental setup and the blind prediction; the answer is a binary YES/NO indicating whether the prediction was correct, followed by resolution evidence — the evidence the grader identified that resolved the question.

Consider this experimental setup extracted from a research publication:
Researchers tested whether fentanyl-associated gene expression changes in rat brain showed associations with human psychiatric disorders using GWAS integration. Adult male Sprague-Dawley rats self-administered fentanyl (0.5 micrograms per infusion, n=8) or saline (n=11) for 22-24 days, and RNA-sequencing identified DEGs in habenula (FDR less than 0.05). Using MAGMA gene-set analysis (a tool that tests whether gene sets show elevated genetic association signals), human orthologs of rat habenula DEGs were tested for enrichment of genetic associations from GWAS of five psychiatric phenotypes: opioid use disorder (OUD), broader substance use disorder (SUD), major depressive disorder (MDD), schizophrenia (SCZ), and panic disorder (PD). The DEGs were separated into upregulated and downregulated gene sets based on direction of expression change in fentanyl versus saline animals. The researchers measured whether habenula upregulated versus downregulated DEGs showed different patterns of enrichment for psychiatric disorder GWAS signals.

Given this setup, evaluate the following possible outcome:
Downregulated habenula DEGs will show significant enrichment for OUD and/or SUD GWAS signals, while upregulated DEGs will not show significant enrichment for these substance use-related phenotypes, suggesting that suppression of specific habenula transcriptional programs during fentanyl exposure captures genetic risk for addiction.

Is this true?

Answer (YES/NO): NO